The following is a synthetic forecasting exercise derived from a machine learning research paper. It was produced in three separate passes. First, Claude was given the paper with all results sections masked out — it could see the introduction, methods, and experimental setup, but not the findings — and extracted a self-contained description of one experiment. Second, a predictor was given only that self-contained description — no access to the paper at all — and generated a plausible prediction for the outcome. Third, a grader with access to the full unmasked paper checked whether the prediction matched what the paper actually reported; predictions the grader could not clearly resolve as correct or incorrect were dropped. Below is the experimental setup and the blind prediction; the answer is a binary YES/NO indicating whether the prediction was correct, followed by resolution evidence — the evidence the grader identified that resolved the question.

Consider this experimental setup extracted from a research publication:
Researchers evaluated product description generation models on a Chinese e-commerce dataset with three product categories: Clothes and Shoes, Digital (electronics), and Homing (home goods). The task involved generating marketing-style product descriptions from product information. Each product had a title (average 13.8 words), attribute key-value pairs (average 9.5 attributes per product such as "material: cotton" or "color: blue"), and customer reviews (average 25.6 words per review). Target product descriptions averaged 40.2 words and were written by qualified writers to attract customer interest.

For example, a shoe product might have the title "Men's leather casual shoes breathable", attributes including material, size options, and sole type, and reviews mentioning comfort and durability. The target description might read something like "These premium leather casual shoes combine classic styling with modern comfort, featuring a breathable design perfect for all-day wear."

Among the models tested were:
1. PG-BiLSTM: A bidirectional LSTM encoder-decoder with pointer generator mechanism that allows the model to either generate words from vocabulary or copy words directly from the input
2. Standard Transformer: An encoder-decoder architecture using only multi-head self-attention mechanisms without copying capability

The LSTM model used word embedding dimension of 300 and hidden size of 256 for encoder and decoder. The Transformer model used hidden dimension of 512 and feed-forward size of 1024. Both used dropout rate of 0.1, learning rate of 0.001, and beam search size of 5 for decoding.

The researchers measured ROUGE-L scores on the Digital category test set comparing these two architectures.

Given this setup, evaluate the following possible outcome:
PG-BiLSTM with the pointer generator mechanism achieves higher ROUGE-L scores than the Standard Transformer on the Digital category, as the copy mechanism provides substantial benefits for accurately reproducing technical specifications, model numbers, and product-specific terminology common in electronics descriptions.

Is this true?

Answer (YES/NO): YES